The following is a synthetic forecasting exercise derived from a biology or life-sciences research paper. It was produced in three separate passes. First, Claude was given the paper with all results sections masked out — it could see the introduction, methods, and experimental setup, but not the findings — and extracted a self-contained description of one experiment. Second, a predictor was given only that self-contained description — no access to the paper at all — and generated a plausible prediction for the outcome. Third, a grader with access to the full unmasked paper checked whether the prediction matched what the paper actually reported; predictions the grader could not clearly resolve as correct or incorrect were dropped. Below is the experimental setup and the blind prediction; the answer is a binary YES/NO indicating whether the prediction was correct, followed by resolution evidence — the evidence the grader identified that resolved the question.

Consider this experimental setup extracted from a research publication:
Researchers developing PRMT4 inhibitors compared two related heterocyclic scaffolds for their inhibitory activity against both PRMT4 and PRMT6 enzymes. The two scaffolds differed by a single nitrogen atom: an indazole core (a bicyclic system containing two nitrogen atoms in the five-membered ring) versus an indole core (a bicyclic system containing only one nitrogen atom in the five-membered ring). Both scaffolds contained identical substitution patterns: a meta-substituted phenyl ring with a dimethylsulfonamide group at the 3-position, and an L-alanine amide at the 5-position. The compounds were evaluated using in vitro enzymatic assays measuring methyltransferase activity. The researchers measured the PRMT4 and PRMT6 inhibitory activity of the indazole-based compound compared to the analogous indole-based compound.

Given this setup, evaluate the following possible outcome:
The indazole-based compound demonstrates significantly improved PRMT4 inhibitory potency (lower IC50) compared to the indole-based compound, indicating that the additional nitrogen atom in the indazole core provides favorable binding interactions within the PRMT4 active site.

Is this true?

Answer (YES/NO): NO